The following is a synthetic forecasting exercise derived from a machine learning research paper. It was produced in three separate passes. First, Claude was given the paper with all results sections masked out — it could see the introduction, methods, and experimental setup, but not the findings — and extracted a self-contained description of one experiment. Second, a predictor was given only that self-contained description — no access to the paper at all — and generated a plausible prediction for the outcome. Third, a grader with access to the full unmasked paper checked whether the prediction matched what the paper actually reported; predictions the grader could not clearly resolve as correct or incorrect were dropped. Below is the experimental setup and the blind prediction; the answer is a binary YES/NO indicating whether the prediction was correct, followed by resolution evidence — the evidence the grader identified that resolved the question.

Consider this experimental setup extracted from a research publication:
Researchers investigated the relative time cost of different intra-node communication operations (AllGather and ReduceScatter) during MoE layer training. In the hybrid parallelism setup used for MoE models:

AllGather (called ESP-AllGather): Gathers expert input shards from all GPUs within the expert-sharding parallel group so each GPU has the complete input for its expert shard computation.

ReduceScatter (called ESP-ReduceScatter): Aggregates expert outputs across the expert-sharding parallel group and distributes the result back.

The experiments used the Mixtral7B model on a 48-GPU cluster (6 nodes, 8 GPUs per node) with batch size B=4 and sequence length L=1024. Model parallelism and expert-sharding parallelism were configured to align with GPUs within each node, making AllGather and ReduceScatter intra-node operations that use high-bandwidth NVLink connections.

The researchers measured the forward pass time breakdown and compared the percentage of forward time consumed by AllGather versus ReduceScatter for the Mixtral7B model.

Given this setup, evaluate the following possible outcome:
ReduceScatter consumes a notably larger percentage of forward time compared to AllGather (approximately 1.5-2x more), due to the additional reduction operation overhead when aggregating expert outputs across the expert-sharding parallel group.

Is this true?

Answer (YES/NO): NO